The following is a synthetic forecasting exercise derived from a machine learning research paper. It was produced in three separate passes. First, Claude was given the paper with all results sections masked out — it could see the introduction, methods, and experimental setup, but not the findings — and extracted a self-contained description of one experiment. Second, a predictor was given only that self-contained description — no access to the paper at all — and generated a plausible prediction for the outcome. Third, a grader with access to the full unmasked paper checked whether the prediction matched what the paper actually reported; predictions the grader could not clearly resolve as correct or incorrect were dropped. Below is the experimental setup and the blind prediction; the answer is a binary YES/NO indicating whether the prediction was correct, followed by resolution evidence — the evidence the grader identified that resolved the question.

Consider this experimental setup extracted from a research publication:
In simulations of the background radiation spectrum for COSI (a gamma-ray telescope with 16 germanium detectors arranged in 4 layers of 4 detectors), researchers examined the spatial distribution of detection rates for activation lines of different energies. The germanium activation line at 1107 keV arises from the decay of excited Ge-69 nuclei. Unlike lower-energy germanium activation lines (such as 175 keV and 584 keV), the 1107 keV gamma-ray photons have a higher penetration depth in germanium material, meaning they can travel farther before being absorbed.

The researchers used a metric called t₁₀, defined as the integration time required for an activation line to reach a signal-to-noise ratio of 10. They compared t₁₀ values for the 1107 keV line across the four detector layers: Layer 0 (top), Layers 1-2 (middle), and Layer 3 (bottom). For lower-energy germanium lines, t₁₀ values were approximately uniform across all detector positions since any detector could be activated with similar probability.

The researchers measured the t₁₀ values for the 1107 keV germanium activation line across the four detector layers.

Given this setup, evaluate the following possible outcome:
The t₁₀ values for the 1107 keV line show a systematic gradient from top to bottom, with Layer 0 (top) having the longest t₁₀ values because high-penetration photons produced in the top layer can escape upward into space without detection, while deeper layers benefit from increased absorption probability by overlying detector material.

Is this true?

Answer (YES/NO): NO